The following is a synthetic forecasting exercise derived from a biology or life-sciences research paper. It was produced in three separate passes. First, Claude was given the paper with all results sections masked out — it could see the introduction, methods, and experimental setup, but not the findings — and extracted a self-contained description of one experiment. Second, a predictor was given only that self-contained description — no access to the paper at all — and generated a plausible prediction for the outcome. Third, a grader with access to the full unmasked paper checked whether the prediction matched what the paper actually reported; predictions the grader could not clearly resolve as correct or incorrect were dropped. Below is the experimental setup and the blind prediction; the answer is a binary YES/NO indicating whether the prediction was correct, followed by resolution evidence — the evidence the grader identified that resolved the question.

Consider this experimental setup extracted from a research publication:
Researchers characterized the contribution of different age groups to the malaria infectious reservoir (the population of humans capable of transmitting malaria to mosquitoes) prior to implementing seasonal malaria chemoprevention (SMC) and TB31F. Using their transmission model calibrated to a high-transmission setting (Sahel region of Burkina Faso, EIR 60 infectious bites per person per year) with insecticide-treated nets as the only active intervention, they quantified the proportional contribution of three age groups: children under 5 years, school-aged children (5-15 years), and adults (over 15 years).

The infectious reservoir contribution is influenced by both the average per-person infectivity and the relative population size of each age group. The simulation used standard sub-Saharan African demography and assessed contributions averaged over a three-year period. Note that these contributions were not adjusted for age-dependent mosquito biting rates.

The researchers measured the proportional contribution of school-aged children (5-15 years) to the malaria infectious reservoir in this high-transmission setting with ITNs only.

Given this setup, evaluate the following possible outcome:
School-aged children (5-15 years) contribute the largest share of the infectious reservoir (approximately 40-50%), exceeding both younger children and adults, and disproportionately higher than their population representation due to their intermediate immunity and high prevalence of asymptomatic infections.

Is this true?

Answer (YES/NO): YES